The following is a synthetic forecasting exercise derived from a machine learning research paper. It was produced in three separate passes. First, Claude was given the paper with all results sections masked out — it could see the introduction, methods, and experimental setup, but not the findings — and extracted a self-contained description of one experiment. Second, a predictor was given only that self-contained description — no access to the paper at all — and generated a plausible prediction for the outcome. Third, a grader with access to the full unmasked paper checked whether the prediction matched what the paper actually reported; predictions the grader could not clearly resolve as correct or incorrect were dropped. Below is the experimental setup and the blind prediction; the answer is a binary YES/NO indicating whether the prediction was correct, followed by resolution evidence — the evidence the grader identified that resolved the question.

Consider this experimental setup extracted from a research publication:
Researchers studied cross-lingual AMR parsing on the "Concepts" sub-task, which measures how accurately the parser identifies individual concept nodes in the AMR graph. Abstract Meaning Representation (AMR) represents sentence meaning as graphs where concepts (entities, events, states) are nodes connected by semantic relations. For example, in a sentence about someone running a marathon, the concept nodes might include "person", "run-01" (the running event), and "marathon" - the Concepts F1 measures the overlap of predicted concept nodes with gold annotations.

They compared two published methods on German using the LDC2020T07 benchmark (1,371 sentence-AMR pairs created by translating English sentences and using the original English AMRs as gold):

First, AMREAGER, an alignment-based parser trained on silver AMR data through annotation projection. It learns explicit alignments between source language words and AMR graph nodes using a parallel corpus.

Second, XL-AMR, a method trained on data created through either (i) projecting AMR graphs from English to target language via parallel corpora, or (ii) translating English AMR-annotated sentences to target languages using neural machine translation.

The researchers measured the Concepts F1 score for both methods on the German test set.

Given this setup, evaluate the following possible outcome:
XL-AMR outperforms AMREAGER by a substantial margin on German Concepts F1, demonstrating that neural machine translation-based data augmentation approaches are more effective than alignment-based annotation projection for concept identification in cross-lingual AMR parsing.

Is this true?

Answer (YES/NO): YES